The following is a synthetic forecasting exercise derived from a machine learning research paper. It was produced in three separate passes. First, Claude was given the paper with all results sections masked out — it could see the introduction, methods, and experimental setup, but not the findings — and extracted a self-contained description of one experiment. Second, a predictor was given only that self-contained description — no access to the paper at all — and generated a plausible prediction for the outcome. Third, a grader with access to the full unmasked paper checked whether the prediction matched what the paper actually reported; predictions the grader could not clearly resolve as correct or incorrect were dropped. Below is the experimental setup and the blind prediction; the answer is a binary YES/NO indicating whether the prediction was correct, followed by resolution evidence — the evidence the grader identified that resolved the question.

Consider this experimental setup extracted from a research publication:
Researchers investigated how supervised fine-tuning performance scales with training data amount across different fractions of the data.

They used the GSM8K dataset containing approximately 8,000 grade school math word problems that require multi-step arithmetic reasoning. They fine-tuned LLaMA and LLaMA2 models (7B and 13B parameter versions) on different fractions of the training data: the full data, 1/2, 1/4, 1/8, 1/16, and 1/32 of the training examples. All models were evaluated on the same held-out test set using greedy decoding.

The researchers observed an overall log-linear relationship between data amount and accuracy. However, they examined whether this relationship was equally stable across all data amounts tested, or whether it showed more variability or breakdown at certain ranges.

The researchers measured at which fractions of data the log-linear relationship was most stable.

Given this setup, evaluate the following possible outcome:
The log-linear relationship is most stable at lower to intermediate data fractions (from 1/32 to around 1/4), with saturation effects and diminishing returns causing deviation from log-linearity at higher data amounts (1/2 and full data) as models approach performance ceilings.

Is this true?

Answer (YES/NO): NO